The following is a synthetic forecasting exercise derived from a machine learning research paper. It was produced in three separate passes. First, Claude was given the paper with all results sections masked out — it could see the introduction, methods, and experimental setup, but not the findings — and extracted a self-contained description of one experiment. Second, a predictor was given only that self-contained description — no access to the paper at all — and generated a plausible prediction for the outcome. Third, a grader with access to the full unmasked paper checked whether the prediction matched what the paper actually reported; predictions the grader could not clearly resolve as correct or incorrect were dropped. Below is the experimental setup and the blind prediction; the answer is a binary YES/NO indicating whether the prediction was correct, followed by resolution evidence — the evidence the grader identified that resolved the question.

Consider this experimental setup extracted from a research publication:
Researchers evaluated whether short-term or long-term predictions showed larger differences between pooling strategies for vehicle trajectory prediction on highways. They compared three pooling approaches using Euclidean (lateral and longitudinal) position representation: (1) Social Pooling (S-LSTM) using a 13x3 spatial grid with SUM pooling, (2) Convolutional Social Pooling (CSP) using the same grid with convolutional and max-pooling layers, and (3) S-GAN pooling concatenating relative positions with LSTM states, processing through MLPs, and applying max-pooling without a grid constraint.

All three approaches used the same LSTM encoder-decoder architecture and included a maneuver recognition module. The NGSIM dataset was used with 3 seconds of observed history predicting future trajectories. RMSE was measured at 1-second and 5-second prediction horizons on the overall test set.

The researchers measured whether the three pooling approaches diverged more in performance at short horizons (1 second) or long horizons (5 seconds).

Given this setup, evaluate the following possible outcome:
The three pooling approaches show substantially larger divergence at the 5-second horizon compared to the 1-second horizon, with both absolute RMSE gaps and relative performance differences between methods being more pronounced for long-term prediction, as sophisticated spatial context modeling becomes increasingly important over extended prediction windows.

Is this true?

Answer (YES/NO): NO